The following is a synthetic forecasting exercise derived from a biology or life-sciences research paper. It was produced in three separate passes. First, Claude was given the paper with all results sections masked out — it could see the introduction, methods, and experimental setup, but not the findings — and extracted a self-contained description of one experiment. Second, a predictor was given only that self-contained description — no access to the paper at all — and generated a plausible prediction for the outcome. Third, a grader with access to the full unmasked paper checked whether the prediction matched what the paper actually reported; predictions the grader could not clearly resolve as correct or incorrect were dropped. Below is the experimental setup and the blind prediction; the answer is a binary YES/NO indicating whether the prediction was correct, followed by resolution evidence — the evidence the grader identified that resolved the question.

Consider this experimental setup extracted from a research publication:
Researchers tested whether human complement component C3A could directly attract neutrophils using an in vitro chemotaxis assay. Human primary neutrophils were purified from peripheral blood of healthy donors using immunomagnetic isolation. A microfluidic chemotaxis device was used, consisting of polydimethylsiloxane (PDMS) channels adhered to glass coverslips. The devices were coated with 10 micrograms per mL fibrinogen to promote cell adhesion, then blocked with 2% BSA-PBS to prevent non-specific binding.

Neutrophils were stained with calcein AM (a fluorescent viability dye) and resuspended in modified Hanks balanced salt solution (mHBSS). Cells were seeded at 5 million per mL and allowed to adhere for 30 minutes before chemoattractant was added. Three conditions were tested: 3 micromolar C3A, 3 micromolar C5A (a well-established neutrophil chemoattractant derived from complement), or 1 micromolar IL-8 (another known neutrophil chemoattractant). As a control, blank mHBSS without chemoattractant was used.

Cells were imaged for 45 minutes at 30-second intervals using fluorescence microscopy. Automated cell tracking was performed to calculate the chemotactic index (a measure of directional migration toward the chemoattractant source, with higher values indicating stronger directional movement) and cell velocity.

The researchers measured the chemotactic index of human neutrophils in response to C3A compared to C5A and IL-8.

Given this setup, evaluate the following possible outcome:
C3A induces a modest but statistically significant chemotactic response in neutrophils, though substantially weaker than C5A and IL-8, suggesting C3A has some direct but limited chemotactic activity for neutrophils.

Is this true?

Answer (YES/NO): NO